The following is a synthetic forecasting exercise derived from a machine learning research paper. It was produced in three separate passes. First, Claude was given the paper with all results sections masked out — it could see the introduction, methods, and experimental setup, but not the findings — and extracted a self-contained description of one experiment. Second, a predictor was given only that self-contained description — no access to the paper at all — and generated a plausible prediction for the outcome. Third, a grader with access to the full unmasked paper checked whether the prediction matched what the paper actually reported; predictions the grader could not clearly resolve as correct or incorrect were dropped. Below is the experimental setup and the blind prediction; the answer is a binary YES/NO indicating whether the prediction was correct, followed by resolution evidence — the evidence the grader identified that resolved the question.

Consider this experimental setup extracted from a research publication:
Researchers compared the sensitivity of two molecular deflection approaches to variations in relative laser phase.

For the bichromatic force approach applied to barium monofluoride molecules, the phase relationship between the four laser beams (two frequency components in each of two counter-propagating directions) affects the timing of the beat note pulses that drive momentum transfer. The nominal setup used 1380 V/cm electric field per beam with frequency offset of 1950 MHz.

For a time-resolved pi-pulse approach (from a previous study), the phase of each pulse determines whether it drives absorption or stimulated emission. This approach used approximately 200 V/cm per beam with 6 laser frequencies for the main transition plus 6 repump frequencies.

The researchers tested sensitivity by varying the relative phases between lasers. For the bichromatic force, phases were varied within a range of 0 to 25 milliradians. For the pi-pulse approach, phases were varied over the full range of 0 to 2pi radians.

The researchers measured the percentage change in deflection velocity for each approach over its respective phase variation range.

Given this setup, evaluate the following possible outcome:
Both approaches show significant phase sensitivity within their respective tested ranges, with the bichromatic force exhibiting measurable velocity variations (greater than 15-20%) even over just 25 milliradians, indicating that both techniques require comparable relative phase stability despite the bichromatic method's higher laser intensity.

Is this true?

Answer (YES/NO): NO